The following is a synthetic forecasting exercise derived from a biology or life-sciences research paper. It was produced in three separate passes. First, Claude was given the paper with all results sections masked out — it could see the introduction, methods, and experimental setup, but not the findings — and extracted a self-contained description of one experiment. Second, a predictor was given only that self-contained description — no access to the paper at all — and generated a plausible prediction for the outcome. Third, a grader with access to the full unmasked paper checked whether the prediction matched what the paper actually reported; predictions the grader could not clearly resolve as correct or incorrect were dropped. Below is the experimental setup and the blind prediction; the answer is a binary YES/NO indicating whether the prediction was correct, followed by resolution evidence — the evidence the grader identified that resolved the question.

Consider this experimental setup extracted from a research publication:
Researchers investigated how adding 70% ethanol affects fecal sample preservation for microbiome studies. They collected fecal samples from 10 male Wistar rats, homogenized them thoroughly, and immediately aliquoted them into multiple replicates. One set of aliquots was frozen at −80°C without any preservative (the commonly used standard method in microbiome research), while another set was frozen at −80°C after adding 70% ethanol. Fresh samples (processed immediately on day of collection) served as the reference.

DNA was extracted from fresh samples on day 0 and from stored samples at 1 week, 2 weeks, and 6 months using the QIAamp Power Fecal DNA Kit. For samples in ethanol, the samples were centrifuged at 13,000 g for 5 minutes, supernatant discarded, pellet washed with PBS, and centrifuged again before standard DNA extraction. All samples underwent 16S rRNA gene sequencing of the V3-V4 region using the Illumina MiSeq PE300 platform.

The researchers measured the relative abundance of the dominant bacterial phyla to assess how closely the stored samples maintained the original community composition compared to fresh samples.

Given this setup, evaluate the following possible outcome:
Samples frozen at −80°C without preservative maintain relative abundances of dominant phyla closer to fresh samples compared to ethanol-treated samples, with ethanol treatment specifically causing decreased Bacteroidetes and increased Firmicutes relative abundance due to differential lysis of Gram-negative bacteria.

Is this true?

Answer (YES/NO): NO